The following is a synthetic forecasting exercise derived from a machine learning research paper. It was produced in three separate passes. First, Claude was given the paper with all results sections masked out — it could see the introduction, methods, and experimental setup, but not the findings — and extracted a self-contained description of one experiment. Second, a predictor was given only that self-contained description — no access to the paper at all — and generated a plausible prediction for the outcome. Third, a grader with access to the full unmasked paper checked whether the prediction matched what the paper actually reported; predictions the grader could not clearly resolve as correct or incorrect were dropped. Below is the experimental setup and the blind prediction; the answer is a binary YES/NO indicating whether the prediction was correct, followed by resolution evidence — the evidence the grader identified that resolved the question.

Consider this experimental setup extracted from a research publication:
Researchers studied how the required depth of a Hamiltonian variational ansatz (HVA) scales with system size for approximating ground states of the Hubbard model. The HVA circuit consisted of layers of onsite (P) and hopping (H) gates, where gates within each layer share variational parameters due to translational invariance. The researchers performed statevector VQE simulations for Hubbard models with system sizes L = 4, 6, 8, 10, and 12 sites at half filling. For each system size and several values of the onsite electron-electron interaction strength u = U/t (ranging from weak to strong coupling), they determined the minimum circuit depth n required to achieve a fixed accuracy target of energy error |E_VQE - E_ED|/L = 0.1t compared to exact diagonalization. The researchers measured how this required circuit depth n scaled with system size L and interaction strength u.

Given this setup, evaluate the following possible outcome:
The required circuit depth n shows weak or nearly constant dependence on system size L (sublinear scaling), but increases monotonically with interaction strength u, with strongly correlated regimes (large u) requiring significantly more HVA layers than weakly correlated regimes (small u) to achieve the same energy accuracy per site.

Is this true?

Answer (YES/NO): NO